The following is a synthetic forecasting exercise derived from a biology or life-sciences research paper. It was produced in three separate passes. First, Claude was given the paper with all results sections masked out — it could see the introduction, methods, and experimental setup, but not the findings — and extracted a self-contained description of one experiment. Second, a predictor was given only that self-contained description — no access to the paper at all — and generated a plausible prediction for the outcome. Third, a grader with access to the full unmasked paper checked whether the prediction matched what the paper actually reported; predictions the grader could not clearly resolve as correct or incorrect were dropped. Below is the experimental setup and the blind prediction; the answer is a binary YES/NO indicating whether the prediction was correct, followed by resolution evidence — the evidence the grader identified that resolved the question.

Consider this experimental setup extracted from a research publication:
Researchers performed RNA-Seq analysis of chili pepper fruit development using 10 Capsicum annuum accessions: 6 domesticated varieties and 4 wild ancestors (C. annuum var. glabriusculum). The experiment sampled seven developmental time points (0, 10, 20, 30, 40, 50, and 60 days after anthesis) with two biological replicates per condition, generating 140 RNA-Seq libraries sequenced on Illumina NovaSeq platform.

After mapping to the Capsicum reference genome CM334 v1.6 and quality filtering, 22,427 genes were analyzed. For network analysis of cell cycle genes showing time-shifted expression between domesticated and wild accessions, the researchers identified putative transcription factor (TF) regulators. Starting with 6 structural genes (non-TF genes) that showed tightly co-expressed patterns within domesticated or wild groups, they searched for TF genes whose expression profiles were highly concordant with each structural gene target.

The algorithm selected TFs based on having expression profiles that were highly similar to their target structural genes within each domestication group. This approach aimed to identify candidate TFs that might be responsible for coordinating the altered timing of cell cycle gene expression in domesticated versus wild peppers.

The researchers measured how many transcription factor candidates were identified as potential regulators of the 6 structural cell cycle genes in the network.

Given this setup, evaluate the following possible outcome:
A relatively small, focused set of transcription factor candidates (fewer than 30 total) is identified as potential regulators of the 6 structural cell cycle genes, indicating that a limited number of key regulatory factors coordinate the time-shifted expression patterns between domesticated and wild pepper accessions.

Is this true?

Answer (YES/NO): NO